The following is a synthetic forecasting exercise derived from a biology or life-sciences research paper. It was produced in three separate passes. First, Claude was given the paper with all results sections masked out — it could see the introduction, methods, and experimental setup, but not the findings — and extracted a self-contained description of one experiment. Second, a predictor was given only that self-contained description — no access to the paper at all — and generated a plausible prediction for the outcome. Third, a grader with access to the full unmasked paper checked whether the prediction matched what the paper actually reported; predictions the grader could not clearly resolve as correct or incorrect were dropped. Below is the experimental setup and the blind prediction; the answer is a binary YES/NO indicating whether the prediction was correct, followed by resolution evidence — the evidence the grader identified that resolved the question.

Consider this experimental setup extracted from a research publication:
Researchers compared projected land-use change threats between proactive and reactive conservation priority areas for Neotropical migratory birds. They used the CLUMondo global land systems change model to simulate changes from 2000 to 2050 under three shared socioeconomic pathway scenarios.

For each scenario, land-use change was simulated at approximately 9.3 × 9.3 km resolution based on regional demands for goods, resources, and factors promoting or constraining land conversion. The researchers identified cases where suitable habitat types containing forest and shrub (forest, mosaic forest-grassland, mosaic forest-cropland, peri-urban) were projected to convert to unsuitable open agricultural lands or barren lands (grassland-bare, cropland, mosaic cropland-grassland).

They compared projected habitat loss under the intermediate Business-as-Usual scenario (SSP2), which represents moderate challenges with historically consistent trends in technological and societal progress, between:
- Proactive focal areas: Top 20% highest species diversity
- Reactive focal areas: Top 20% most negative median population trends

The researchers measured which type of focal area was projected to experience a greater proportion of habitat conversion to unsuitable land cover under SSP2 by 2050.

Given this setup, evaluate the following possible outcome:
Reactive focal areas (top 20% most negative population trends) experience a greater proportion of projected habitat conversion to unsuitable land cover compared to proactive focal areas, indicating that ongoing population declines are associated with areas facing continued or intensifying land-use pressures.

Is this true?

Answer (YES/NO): NO